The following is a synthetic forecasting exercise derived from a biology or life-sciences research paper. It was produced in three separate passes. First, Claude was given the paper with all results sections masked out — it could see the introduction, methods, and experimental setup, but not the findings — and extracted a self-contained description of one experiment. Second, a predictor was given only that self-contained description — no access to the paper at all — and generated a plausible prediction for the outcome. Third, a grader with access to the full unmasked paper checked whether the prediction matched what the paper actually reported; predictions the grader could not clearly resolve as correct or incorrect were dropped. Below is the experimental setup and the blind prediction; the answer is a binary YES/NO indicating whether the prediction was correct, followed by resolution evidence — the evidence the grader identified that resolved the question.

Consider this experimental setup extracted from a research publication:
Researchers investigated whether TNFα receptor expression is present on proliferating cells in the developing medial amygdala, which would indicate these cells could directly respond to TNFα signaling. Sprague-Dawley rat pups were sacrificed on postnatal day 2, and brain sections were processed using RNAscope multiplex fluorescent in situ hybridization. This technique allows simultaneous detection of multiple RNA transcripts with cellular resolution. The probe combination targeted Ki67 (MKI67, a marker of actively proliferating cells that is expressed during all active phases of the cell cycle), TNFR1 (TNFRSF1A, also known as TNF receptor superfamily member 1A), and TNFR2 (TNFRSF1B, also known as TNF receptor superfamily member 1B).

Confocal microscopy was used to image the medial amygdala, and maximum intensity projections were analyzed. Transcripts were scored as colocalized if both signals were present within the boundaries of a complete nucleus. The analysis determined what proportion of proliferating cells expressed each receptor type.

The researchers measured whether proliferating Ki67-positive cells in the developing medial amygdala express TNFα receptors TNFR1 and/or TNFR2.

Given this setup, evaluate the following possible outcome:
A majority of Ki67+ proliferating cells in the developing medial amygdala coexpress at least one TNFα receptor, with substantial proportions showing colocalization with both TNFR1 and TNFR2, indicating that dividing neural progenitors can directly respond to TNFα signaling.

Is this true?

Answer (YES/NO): YES